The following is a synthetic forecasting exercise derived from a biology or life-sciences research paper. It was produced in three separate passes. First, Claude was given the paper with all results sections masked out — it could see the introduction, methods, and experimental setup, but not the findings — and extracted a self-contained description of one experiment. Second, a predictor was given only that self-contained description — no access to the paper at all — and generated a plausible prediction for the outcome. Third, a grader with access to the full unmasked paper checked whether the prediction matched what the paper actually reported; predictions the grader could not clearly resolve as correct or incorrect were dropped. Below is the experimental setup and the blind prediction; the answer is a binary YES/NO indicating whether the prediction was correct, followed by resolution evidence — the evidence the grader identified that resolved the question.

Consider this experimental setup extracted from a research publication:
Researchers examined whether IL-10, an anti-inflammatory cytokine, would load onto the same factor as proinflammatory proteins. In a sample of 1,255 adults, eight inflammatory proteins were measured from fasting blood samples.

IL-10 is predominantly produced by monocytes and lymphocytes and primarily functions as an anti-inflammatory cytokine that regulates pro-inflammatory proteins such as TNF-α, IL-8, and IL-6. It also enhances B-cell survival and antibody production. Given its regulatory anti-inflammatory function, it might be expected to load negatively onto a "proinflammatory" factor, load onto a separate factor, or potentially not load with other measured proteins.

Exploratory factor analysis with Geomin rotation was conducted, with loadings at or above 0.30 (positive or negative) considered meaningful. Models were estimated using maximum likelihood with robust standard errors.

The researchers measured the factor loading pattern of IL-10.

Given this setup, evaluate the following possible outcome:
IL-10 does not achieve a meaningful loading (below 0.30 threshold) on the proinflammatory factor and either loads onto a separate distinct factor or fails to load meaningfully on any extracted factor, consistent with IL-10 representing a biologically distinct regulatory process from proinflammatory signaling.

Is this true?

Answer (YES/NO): NO